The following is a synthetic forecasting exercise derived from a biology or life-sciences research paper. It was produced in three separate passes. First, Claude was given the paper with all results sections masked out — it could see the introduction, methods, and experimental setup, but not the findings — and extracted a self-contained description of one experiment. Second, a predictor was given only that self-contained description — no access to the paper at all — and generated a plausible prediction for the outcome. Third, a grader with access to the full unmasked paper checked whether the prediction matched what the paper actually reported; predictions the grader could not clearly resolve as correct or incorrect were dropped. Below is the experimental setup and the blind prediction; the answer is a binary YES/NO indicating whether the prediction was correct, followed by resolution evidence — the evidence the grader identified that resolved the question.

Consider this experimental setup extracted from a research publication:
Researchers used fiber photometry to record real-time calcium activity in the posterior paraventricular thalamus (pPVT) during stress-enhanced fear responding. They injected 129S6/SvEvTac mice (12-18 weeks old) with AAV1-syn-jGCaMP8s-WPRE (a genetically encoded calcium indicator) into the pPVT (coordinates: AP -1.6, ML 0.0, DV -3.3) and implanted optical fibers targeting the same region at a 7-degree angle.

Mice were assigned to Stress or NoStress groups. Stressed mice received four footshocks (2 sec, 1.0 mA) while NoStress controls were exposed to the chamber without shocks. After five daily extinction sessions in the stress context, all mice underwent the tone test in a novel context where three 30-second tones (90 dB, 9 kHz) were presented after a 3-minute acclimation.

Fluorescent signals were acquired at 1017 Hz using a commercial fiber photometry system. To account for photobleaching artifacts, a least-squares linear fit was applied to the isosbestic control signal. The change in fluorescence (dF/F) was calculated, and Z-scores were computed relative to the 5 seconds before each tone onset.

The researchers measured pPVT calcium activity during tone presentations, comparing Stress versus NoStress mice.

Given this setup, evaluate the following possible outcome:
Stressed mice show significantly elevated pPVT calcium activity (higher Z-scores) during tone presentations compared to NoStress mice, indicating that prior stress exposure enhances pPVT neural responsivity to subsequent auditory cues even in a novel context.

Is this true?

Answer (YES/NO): YES